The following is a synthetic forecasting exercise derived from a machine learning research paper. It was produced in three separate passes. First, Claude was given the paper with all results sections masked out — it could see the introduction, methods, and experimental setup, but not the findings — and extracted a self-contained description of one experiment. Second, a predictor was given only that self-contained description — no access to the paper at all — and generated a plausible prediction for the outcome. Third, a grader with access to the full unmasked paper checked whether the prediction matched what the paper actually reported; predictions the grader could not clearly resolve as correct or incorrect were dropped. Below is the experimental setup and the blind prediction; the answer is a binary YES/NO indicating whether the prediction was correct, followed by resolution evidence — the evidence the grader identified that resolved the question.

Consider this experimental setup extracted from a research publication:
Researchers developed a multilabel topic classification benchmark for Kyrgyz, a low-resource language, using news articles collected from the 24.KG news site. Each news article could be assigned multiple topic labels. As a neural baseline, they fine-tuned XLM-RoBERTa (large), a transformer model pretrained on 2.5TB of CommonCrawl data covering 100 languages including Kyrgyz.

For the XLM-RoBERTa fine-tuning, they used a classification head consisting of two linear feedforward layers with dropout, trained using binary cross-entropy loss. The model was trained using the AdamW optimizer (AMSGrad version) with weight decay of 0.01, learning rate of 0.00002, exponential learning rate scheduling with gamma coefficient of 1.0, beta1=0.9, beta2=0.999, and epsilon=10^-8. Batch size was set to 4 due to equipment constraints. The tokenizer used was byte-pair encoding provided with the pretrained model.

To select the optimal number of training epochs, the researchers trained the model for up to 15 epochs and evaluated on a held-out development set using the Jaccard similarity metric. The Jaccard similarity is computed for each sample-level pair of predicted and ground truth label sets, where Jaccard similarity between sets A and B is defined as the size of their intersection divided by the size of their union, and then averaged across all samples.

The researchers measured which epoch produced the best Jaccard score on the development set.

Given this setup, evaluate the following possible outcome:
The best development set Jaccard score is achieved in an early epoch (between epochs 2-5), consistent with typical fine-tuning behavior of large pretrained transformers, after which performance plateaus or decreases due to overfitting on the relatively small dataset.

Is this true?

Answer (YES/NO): NO